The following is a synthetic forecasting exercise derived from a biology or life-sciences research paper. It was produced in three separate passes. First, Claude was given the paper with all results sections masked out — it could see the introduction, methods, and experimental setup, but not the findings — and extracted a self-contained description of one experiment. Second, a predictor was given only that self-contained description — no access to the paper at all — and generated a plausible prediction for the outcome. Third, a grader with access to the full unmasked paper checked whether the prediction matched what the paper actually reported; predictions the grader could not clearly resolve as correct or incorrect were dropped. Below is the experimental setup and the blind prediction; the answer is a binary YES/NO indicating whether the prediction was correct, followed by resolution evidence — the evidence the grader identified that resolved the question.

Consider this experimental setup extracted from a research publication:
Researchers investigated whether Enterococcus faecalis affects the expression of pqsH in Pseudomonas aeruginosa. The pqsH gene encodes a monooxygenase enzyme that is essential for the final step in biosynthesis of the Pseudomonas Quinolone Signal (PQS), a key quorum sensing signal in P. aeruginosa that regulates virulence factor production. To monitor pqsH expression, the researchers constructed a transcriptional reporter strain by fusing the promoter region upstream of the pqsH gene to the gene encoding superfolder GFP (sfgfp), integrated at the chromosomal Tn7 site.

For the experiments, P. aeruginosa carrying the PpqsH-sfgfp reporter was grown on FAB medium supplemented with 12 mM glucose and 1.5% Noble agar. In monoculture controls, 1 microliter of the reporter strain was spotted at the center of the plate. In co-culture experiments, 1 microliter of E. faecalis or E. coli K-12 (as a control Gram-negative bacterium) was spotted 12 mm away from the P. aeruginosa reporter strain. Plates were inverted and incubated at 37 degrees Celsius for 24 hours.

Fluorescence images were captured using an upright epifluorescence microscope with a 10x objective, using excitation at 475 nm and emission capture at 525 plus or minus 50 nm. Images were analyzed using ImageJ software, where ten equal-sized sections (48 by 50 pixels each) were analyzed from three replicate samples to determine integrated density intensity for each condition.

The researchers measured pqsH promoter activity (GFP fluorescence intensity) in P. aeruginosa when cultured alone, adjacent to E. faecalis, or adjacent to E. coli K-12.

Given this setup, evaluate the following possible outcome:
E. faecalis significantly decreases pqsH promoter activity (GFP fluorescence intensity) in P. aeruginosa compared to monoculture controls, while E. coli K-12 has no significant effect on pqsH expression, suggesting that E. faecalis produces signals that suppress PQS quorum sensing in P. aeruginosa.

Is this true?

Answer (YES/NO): NO